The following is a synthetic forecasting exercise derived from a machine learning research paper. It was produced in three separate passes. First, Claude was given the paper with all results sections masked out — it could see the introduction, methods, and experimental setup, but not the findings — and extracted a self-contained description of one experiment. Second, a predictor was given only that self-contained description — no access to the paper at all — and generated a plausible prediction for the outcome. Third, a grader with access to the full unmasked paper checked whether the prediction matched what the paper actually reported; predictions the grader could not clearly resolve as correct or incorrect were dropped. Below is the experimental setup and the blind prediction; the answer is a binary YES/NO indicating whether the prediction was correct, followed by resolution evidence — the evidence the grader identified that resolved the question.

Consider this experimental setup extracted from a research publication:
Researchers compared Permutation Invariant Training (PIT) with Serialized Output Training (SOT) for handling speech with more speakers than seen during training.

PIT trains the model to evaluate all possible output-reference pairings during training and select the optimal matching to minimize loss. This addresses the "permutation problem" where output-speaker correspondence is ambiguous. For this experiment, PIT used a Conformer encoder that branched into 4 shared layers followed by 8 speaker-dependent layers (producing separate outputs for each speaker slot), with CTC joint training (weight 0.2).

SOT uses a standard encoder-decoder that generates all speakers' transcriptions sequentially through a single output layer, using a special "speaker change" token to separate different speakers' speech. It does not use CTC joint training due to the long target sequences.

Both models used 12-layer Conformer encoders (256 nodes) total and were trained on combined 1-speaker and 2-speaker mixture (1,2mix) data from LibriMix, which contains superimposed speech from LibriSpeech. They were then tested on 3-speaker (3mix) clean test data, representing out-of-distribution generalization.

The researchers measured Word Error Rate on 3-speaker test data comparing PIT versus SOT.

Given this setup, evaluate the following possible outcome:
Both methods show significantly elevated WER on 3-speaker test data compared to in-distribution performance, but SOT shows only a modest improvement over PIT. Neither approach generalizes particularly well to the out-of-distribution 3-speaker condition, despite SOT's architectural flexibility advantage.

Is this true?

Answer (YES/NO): NO